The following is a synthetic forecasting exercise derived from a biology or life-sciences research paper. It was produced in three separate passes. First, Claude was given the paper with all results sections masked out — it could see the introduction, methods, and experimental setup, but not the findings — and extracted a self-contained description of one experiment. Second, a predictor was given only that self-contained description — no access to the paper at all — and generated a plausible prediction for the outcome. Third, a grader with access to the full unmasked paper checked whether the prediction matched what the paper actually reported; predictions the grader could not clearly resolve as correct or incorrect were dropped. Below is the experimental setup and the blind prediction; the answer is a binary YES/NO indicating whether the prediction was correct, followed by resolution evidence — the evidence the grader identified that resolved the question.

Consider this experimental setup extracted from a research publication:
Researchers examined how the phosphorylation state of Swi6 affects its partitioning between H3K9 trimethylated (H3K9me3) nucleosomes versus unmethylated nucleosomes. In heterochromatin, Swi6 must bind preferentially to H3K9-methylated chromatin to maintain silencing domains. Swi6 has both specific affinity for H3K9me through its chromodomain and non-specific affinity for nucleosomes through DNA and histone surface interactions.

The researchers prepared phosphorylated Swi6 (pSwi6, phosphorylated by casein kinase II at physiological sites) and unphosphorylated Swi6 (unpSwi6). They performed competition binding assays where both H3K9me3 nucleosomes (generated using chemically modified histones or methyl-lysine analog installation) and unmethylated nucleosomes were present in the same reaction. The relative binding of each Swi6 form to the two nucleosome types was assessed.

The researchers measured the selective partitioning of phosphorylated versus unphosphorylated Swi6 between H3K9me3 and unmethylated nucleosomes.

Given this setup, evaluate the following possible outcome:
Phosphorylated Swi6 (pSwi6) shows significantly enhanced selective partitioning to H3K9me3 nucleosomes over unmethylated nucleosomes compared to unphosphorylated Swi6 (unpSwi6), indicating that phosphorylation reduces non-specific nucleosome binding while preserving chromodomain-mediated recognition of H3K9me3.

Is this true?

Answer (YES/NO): NO